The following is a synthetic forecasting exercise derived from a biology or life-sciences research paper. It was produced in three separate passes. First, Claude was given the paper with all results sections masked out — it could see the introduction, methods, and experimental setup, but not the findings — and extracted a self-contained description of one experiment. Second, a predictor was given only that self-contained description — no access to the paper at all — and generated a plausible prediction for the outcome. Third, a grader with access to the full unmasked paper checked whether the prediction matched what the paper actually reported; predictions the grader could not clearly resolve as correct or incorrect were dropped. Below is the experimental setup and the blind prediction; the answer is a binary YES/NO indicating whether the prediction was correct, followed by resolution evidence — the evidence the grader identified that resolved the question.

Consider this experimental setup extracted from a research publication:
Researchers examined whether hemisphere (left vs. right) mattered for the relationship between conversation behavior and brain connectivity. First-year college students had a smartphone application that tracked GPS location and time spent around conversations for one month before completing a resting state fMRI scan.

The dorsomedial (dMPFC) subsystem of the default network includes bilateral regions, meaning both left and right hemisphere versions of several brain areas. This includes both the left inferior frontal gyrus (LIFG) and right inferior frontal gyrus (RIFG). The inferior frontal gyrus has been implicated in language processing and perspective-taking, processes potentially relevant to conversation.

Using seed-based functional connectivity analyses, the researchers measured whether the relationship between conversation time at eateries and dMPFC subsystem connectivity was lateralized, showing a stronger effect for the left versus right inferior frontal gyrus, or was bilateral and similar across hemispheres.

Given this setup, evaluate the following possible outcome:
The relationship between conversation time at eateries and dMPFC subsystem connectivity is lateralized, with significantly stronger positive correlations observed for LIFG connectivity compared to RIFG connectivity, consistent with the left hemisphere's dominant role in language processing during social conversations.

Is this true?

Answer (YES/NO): YES